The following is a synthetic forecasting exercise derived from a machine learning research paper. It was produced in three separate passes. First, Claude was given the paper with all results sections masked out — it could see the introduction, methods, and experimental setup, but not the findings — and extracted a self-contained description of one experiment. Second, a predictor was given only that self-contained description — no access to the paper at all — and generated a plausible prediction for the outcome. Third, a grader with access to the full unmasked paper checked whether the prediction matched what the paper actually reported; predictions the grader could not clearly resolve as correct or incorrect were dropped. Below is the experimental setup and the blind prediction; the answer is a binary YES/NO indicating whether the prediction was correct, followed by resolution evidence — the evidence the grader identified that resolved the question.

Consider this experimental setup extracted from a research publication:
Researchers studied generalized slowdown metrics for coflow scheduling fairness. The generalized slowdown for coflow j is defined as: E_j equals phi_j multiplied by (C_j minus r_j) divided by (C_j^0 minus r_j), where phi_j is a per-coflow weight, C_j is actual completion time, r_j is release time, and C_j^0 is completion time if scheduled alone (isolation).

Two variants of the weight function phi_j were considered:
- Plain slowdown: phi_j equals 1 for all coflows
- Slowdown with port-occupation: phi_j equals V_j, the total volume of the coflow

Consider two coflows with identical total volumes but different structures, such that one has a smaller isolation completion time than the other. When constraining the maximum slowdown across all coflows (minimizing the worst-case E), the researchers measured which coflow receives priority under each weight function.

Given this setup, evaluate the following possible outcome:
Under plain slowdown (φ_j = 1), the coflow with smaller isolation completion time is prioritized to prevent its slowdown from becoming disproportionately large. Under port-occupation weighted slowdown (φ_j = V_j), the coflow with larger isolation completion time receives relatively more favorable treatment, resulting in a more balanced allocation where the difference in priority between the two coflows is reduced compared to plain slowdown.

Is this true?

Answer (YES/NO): NO